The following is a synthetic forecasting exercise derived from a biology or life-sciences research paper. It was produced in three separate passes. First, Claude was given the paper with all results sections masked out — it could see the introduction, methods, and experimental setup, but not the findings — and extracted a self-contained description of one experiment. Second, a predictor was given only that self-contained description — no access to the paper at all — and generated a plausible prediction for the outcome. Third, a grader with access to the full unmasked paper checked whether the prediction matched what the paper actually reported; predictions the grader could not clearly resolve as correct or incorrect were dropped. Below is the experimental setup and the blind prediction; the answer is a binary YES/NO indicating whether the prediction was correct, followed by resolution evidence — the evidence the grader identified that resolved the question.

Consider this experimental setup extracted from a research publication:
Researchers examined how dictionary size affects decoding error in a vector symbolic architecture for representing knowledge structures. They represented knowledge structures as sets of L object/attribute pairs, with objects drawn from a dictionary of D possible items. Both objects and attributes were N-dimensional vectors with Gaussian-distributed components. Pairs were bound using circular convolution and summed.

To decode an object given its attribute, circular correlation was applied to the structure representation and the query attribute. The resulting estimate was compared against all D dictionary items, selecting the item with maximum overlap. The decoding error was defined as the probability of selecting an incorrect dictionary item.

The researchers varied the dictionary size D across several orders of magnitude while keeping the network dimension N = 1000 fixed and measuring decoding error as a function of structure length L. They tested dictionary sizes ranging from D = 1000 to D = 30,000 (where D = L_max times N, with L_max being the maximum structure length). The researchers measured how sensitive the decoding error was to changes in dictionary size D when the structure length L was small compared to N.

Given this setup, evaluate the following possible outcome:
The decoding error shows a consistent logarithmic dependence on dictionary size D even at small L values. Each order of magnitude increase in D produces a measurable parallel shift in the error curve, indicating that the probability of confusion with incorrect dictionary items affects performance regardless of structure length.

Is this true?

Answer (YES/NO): NO